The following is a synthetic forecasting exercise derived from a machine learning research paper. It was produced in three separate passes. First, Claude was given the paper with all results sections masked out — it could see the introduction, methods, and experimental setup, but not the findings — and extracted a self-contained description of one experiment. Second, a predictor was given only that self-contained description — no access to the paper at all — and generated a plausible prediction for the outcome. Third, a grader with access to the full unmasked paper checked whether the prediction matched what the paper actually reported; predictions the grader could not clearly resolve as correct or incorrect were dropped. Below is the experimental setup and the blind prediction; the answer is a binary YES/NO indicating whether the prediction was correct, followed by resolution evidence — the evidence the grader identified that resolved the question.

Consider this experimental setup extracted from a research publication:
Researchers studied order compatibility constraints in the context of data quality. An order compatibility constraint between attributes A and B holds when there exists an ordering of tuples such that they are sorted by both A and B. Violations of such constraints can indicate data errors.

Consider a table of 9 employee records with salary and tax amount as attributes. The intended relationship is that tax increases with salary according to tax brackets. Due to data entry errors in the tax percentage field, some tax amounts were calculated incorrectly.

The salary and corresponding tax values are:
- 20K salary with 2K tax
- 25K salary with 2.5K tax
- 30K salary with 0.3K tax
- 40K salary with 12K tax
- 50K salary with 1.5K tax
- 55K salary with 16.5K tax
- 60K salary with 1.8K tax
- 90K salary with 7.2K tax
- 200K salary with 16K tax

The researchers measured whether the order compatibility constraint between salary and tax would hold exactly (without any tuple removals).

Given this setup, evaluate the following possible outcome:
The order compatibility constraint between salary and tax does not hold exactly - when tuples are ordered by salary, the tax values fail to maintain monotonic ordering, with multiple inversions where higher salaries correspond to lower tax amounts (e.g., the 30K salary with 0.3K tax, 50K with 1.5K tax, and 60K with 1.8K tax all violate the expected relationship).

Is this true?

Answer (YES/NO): YES